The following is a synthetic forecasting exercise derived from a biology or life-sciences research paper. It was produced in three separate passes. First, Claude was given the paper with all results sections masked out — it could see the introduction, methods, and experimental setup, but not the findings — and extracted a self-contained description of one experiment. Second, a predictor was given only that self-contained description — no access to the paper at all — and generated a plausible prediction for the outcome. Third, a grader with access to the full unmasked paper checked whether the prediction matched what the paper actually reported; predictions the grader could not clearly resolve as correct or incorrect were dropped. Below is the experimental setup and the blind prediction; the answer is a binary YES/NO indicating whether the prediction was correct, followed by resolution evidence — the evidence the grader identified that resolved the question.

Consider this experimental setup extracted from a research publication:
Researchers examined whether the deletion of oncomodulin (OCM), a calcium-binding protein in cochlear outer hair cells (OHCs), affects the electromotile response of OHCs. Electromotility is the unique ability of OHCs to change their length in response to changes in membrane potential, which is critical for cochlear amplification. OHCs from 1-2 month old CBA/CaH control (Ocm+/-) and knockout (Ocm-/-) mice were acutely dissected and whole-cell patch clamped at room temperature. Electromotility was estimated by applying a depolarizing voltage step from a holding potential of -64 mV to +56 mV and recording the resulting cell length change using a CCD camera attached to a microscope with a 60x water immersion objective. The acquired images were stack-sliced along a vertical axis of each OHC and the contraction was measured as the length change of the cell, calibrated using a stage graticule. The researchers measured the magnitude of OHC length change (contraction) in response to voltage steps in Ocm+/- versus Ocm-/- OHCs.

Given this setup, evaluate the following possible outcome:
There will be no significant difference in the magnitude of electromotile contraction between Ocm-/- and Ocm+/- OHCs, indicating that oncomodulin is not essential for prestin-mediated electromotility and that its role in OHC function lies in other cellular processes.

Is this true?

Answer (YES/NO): YES